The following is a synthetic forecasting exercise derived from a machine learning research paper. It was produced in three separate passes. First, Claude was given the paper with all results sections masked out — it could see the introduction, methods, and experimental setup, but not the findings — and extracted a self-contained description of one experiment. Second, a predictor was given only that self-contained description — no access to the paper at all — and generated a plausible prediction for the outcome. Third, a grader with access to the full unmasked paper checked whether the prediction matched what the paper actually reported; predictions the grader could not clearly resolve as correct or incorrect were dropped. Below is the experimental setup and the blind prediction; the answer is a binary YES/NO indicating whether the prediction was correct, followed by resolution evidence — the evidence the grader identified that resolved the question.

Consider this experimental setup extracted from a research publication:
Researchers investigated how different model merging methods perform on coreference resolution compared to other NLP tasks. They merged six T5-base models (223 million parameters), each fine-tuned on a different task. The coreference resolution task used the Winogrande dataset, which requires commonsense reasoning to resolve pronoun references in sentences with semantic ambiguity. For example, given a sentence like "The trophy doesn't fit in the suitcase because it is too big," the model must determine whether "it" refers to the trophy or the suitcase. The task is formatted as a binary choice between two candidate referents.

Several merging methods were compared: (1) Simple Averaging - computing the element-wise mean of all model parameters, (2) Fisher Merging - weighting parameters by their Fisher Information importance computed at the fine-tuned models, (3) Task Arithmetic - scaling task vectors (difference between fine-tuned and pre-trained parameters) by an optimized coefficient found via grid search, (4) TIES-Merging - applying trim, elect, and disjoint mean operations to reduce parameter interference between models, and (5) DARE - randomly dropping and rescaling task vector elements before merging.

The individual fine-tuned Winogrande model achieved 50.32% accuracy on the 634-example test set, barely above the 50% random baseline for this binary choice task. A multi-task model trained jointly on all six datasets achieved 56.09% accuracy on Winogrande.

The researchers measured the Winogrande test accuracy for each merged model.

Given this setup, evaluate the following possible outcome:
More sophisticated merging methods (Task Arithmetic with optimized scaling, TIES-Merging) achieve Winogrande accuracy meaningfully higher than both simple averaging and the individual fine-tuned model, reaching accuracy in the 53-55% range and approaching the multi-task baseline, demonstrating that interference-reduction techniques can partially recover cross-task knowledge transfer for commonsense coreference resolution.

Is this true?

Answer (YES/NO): NO